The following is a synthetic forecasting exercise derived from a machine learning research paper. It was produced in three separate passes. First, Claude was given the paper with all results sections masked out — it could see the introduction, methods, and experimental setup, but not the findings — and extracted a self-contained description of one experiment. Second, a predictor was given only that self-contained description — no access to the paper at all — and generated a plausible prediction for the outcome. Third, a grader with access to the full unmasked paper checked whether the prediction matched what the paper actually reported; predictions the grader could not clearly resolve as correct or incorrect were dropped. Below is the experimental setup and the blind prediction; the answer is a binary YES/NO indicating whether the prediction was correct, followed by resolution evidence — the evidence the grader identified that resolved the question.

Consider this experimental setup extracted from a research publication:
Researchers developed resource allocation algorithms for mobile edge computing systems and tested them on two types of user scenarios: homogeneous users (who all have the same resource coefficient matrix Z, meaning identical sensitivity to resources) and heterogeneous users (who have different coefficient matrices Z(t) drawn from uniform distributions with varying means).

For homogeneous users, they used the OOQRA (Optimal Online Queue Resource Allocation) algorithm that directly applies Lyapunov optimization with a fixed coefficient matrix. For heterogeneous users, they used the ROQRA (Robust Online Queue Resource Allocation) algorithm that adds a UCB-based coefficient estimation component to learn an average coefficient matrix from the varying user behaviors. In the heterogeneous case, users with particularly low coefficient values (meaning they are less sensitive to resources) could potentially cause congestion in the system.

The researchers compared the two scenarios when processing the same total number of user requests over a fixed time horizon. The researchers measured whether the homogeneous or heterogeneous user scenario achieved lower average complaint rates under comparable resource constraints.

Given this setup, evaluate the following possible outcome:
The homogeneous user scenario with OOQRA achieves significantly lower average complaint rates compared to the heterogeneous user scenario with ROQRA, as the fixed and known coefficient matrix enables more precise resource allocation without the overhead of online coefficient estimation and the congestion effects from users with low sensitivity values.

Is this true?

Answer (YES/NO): NO